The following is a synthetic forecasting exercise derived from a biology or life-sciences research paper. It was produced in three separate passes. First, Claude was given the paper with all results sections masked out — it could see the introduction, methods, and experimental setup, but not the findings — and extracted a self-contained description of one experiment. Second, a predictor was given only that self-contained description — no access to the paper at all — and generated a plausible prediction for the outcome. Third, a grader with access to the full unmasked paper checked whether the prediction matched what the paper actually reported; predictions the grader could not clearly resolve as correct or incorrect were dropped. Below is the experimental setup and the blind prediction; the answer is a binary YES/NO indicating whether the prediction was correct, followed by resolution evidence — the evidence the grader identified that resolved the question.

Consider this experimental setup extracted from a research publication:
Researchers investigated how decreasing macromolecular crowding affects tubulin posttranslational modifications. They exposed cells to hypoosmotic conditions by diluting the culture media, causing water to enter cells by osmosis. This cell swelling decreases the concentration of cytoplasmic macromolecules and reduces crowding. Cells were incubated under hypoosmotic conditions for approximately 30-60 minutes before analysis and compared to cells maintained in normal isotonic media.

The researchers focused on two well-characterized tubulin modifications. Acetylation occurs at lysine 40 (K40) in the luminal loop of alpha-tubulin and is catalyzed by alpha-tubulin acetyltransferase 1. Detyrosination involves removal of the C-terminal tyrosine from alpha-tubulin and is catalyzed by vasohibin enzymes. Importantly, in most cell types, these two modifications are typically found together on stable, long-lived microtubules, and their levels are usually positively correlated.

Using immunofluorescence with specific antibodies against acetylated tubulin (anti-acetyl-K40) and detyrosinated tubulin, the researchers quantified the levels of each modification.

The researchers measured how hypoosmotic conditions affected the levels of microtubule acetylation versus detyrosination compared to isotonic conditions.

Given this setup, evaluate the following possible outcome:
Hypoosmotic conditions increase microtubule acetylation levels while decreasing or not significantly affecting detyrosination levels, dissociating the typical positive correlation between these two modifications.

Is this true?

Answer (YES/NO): NO